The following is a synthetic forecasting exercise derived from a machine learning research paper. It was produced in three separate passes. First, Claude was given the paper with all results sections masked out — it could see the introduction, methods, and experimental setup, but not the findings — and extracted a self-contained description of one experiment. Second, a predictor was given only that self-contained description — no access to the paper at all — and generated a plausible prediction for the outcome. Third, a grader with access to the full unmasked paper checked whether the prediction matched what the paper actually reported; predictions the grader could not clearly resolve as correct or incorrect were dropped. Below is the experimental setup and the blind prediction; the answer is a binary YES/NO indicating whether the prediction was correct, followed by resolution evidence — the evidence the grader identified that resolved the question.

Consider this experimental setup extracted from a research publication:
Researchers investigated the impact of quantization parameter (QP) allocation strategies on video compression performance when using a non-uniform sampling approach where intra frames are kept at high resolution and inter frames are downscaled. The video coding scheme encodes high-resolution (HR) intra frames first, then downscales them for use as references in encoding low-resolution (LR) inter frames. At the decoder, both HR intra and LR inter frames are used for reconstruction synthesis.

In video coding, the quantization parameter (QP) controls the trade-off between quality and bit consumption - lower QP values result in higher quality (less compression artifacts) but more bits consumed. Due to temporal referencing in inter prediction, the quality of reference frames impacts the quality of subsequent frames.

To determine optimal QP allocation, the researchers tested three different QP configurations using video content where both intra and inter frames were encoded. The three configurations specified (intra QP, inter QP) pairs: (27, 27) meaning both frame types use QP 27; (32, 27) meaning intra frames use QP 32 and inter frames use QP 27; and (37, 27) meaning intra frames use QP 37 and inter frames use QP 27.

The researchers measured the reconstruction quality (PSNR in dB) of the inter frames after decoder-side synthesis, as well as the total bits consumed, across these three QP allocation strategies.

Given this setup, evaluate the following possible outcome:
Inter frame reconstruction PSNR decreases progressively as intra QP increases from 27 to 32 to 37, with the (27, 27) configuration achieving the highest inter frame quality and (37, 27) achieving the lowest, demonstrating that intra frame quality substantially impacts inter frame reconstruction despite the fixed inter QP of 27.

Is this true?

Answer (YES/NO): YES